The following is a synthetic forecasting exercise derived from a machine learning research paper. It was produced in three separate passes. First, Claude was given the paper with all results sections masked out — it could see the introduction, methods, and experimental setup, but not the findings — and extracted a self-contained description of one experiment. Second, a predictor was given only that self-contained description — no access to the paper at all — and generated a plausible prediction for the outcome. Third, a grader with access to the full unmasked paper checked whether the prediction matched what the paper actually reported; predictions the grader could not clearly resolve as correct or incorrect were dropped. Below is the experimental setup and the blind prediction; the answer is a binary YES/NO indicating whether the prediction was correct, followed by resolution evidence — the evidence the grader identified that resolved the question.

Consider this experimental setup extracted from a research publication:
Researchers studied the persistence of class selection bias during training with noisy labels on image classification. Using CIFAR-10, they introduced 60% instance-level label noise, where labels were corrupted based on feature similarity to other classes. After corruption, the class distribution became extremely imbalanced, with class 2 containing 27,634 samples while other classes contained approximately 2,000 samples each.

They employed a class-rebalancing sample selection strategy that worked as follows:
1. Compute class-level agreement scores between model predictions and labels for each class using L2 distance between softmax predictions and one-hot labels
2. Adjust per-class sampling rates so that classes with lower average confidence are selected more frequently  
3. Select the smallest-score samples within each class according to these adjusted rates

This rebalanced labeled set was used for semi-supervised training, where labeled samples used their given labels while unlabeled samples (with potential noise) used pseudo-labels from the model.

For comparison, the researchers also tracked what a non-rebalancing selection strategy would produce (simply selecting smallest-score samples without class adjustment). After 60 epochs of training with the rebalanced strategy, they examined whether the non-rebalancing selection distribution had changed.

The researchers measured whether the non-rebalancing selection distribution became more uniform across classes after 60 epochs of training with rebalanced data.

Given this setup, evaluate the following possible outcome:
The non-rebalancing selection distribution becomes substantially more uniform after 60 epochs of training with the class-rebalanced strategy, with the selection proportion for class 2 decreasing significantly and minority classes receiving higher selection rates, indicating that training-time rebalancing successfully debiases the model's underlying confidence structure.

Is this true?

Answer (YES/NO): NO